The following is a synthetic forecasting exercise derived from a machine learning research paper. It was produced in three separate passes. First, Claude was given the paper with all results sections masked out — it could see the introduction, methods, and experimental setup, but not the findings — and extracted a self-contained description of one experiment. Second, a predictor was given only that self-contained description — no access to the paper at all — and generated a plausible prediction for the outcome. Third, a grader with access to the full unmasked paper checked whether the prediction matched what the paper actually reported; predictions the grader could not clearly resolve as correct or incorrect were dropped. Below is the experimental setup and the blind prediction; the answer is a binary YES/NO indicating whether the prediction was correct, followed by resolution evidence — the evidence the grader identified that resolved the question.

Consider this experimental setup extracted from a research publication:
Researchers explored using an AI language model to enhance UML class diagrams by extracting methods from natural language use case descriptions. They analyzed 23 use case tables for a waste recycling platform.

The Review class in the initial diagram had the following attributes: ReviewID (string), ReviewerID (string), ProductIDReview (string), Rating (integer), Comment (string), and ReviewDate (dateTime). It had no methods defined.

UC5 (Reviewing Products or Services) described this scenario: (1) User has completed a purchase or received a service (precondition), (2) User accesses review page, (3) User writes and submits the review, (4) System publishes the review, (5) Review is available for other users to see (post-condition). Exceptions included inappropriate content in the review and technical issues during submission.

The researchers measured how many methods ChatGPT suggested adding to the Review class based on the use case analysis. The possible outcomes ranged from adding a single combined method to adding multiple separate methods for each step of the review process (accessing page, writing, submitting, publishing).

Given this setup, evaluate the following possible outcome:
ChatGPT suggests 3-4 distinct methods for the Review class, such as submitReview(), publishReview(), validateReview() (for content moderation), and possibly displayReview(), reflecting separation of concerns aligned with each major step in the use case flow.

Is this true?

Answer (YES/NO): NO